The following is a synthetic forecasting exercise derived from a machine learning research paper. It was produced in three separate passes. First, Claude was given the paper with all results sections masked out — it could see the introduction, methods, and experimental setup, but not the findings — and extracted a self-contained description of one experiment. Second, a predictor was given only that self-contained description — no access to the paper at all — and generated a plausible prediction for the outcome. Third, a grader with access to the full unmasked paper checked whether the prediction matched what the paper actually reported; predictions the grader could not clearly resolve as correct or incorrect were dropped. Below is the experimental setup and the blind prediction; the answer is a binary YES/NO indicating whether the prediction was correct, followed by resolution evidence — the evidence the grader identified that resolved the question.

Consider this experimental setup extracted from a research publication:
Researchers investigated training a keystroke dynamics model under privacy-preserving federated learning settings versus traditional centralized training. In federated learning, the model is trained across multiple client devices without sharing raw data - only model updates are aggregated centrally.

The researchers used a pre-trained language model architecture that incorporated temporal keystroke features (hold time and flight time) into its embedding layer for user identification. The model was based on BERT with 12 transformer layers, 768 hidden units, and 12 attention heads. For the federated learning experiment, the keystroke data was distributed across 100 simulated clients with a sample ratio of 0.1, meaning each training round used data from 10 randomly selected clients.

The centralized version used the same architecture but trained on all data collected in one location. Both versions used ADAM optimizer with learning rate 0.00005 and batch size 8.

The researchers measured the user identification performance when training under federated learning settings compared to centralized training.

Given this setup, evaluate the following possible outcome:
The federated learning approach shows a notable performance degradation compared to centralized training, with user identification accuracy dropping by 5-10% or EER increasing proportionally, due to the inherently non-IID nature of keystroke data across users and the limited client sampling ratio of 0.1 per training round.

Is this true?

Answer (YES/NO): NO